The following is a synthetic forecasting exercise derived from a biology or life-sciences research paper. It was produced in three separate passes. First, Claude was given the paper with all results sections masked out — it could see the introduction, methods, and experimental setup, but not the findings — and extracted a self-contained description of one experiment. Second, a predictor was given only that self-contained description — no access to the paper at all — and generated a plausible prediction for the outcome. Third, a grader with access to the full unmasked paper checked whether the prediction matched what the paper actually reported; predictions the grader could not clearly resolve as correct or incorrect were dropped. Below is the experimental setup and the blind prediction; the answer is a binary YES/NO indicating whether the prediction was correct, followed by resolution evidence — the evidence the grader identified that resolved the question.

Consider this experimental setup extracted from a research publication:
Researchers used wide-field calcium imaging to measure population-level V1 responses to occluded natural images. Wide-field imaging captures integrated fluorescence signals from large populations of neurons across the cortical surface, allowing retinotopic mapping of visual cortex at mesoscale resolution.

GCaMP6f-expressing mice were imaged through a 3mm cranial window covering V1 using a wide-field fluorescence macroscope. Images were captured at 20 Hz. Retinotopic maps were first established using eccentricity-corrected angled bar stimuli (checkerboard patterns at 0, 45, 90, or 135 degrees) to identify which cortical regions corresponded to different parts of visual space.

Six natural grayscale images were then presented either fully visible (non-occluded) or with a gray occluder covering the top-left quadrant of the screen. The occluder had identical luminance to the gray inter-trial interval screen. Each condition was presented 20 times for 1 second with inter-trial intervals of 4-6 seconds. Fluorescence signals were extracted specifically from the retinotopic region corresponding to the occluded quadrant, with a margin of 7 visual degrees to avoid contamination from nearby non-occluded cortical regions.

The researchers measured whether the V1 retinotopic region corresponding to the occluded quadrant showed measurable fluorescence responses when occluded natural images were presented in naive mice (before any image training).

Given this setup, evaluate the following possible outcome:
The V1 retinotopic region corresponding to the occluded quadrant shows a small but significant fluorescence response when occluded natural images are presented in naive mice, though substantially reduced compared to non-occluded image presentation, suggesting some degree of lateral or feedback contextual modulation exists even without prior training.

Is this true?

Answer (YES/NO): NO